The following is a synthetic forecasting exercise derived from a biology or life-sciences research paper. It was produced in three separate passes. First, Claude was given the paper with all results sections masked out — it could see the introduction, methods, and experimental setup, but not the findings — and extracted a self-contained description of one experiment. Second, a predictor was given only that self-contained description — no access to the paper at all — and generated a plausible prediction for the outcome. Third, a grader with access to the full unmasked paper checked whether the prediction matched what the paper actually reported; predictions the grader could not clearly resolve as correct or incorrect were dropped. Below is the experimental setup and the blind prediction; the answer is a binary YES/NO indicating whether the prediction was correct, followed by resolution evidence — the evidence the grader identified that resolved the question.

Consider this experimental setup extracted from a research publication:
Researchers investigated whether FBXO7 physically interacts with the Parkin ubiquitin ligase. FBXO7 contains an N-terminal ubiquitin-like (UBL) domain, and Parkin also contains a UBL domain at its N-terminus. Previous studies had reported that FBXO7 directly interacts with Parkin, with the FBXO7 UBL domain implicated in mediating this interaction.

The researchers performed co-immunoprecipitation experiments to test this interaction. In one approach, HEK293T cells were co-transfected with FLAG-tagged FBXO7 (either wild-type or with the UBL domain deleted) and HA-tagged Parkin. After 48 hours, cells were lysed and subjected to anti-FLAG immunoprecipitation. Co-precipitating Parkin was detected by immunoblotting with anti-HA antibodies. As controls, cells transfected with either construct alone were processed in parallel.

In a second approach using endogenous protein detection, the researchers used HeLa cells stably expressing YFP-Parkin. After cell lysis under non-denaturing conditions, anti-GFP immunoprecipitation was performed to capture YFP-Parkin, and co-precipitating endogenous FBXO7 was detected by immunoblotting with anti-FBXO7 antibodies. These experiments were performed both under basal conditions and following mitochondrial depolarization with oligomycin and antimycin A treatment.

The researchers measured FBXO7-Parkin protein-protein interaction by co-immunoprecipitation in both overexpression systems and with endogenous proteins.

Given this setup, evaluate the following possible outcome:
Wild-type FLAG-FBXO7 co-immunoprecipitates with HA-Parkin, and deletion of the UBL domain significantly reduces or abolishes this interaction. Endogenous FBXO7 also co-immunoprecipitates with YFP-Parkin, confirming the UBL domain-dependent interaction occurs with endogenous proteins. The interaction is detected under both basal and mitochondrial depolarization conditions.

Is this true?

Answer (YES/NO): NO